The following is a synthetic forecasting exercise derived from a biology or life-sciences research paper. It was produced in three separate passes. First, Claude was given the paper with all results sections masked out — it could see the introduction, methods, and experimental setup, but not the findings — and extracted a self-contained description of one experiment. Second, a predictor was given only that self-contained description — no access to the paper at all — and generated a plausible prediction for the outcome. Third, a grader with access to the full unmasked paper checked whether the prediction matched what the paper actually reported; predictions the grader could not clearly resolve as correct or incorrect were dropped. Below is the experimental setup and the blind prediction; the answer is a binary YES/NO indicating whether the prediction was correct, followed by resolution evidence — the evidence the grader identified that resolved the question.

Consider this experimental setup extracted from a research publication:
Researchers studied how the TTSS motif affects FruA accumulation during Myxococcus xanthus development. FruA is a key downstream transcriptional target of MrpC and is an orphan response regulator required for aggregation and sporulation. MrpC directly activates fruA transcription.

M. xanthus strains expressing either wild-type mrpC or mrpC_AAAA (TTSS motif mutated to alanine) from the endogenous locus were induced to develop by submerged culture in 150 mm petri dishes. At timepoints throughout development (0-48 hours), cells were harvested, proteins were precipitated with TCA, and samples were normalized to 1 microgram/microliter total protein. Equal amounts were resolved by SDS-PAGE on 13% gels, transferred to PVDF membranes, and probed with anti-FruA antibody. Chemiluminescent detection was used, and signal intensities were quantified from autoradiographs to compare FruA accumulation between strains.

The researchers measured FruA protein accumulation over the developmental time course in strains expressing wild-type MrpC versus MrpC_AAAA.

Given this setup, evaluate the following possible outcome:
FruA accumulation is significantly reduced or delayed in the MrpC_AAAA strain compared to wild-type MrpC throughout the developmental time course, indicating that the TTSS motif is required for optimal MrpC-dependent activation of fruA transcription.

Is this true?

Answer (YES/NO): YES